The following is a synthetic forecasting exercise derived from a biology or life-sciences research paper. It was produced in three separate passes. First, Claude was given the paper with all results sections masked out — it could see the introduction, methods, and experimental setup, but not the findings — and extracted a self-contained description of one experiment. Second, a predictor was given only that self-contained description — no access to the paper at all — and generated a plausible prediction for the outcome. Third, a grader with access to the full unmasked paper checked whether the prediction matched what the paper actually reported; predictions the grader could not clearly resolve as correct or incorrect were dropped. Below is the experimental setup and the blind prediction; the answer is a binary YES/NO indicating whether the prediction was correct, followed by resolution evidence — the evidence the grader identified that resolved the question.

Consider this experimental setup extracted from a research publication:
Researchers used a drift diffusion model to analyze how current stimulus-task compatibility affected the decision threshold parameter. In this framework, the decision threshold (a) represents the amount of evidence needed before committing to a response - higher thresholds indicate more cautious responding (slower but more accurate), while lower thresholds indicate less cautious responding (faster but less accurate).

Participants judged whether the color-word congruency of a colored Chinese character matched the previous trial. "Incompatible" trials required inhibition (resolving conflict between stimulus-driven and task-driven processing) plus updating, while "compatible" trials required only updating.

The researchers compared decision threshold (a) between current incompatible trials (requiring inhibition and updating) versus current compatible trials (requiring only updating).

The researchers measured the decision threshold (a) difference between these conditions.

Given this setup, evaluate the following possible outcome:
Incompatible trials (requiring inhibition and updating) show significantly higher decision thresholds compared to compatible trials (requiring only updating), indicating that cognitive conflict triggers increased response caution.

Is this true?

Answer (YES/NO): NO